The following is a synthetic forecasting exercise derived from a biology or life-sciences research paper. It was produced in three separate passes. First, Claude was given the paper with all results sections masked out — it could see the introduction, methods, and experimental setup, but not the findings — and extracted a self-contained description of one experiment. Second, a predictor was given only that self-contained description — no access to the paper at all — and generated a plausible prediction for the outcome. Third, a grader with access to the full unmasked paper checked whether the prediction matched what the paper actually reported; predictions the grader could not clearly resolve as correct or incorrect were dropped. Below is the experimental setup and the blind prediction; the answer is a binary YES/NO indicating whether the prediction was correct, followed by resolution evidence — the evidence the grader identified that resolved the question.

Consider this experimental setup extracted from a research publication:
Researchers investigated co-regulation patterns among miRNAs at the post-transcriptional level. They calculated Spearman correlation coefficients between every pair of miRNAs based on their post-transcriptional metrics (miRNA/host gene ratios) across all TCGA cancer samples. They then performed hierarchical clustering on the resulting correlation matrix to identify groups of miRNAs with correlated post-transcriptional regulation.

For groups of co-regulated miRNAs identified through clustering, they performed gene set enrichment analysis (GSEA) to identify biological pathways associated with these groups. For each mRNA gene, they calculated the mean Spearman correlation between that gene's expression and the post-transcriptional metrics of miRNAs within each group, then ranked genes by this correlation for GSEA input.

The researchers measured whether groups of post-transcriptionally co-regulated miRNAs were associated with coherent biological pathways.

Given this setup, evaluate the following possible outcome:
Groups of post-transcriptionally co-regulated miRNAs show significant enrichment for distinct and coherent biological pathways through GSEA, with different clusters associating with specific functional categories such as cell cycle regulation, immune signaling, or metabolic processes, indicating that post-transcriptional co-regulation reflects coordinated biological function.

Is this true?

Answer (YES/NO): NO